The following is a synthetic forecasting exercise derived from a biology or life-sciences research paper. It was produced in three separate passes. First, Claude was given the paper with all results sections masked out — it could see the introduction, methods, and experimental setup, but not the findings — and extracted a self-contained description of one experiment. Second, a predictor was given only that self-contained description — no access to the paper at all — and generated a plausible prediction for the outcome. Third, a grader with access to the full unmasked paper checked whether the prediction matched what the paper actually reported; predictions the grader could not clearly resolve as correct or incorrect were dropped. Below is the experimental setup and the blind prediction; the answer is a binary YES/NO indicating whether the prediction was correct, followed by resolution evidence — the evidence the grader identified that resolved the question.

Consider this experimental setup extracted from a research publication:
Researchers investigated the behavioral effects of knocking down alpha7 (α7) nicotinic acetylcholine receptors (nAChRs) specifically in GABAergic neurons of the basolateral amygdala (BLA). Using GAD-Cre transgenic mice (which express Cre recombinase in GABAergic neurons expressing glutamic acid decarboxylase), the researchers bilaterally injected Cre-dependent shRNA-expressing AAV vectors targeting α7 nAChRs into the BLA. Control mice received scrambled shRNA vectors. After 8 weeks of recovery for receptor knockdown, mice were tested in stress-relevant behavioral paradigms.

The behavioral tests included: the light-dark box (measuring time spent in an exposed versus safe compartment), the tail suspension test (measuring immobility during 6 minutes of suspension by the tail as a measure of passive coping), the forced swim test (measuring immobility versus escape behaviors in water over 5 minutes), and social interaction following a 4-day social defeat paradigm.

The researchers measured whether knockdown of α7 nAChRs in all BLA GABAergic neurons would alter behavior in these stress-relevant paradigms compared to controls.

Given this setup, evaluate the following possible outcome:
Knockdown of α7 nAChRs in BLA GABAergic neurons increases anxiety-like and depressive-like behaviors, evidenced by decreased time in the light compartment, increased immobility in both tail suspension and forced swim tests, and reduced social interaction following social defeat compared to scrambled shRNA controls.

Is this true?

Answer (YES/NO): NO